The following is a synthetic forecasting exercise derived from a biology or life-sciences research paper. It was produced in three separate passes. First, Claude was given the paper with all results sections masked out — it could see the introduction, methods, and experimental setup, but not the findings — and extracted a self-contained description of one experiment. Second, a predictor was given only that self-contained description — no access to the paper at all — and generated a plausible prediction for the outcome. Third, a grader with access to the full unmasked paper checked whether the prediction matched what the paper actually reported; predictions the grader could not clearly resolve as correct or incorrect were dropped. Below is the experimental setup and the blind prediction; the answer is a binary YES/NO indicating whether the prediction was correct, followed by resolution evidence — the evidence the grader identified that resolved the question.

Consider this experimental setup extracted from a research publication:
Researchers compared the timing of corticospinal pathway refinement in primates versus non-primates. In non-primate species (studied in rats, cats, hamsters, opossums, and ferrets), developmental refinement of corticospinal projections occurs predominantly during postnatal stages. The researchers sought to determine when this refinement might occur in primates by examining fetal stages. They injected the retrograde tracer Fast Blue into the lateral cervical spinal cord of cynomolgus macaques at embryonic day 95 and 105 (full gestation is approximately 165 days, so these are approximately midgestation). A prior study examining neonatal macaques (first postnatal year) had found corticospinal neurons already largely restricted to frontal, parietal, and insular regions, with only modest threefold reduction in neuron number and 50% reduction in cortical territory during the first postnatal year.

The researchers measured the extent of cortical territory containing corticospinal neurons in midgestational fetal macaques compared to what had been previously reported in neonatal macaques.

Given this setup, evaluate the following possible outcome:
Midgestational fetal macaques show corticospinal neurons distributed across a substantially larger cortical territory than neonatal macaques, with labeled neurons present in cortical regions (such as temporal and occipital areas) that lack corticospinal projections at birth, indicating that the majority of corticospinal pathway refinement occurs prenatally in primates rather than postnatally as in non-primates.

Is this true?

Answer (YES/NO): YES